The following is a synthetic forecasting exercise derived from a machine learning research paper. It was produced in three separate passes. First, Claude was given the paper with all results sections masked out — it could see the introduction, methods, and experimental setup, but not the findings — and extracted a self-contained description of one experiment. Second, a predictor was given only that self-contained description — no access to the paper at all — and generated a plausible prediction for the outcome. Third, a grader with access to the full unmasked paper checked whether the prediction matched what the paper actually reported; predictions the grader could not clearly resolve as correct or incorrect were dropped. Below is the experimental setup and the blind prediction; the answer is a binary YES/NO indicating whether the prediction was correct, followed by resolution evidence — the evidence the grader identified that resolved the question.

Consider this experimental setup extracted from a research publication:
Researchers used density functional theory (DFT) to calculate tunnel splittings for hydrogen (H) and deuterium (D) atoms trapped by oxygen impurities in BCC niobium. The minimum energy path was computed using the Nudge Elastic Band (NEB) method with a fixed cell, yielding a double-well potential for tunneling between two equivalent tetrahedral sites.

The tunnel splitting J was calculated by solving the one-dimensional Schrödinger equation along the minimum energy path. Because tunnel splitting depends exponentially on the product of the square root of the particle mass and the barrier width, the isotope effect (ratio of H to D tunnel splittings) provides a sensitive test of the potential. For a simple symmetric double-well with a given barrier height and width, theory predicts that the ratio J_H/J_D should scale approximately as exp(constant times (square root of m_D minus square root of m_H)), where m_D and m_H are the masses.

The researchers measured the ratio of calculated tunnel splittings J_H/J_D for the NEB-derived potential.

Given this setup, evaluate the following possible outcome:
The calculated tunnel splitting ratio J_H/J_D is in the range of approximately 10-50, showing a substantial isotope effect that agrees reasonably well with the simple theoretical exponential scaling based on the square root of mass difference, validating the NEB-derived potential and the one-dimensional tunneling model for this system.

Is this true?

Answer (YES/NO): YES